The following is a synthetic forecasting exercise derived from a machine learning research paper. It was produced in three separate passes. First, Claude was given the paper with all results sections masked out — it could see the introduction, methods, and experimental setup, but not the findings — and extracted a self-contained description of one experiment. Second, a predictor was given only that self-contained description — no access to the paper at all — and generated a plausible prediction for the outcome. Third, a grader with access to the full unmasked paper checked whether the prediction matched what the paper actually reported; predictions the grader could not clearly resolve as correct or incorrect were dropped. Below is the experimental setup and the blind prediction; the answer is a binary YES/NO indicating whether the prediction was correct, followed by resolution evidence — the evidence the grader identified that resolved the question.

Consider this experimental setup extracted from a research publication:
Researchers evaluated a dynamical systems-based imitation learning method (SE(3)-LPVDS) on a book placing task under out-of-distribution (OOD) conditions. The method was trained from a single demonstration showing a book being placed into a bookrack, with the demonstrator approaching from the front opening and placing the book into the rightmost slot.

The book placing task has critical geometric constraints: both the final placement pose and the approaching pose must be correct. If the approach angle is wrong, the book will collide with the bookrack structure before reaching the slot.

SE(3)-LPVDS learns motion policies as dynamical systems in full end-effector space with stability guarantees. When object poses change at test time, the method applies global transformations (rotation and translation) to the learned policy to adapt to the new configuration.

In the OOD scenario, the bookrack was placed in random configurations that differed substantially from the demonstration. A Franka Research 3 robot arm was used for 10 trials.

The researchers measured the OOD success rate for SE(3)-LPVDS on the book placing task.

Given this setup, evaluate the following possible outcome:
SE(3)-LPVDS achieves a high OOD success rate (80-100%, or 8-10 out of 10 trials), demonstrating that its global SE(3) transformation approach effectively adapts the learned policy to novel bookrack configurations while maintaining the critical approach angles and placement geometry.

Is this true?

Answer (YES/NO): NO